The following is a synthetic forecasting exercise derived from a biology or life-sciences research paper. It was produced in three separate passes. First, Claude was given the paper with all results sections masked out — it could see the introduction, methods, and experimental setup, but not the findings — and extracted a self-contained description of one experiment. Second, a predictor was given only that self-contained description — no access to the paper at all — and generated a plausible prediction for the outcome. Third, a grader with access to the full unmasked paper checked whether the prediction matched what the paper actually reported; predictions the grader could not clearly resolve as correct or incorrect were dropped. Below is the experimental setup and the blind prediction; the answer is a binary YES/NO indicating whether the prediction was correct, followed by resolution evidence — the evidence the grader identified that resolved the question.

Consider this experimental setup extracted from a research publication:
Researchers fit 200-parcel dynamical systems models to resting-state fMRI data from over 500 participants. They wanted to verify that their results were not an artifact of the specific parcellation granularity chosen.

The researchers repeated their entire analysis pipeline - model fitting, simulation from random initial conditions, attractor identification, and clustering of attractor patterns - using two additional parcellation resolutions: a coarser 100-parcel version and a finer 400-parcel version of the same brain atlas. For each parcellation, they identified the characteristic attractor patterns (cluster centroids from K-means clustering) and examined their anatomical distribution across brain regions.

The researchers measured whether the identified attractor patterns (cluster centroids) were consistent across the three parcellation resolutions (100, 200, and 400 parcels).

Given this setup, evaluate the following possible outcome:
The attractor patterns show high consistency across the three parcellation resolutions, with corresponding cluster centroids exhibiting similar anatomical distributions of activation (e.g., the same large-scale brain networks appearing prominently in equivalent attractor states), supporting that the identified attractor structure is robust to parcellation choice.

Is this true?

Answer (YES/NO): YES